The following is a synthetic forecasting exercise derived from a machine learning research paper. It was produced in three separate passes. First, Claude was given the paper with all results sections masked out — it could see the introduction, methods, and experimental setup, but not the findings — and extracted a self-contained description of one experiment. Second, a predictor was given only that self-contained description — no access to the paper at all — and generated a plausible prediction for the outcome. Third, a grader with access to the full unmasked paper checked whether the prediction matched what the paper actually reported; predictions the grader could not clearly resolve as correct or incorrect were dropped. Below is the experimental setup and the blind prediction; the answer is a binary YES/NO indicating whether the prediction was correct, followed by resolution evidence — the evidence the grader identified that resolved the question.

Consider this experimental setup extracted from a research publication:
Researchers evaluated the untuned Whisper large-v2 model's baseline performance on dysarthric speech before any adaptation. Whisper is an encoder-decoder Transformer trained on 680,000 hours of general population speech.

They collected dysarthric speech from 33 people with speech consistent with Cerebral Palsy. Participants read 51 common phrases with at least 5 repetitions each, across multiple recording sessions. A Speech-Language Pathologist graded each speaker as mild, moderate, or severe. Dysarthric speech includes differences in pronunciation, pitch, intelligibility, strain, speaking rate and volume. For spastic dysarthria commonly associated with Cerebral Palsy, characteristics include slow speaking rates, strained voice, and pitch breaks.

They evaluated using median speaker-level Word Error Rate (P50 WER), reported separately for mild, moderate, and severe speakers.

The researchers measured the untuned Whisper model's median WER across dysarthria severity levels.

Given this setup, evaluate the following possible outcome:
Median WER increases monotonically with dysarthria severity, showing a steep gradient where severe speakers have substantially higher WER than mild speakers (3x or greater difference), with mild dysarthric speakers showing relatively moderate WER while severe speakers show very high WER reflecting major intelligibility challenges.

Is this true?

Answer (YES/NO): NO